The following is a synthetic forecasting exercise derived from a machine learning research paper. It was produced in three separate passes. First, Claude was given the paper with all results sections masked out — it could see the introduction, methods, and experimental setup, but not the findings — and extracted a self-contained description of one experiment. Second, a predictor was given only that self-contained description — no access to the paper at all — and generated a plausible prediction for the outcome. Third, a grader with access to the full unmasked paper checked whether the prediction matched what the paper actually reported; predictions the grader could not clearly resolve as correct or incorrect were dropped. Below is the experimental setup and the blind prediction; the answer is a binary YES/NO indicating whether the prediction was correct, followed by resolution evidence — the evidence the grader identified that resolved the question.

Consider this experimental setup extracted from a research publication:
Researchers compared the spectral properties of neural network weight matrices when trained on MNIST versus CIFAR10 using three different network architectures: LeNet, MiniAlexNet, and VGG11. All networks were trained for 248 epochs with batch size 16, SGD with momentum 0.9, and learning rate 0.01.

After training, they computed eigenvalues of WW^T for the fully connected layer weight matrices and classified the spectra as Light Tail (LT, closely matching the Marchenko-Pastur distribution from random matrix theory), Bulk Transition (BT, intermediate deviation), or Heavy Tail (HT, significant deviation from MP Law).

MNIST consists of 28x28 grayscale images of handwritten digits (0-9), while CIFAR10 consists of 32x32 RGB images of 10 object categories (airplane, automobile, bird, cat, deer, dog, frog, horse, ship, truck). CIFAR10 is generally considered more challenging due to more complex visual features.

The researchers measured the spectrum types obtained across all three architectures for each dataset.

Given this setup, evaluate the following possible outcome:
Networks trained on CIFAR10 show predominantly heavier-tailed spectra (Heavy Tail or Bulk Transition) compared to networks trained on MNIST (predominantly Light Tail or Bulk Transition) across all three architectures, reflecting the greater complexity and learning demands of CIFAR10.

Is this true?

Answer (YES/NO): YES